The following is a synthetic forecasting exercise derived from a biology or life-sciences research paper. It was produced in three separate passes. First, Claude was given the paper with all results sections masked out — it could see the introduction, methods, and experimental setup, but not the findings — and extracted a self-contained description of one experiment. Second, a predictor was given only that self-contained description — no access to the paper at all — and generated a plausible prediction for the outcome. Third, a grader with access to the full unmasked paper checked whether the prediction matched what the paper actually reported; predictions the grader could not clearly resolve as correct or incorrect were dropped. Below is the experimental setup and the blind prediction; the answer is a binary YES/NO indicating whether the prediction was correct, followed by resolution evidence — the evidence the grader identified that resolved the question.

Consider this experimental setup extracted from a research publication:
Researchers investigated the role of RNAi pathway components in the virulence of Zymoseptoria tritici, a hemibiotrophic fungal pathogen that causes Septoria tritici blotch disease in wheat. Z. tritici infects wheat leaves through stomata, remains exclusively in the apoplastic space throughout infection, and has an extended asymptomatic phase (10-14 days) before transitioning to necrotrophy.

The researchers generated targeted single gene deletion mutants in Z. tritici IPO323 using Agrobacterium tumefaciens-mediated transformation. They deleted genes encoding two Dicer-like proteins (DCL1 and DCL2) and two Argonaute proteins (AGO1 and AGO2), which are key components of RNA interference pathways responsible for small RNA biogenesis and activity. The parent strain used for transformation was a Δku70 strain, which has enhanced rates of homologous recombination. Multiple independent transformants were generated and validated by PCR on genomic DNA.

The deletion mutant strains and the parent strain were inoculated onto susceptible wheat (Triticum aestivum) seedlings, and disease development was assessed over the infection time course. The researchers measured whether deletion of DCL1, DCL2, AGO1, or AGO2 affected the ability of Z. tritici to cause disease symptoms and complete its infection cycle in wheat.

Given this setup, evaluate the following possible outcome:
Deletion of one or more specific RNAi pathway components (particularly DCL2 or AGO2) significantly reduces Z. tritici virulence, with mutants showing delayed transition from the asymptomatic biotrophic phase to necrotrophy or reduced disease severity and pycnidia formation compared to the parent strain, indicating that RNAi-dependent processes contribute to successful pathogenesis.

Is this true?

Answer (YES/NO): NO